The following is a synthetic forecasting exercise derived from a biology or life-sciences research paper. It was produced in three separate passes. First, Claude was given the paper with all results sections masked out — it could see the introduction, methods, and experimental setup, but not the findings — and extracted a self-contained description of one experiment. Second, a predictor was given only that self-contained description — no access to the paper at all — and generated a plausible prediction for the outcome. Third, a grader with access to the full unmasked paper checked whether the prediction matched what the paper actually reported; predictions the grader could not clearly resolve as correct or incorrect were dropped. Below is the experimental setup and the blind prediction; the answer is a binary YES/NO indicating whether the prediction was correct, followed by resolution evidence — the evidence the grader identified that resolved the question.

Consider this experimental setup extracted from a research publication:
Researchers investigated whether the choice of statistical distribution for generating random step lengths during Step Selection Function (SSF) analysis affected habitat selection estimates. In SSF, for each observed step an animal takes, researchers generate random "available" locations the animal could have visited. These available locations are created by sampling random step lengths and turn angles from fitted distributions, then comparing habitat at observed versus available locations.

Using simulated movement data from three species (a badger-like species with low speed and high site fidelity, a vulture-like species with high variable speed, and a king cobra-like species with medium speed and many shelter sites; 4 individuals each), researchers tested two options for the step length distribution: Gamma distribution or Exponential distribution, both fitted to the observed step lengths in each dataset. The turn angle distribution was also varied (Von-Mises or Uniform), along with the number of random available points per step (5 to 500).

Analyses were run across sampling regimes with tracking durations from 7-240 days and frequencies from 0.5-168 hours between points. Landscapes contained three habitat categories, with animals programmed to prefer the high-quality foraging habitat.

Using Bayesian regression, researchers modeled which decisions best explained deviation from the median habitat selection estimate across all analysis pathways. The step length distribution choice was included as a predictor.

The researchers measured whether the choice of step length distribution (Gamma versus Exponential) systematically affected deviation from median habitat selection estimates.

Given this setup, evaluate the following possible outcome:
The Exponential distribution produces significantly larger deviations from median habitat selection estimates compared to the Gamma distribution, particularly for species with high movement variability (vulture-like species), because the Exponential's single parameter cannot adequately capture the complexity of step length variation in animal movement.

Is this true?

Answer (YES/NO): NO